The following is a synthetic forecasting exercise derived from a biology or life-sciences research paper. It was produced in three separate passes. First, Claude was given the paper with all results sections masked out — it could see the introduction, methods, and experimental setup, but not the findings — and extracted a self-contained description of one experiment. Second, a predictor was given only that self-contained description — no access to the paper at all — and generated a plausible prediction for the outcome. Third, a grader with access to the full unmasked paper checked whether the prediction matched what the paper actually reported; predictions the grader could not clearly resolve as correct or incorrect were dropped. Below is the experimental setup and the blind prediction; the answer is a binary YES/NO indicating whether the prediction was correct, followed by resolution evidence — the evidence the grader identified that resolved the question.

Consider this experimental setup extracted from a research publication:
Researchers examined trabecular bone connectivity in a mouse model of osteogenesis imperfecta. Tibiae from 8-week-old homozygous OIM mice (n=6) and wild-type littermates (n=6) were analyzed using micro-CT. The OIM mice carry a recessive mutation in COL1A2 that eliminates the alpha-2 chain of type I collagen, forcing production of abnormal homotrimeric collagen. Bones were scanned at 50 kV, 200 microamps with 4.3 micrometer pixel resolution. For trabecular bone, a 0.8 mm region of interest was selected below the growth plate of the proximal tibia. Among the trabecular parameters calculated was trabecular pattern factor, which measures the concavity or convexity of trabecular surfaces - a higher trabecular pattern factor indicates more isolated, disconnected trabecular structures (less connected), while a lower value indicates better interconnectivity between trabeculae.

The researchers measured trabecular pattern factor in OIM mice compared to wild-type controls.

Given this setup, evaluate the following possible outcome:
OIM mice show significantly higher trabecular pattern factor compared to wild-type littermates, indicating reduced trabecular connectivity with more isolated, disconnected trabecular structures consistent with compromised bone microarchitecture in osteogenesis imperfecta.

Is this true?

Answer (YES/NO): YES